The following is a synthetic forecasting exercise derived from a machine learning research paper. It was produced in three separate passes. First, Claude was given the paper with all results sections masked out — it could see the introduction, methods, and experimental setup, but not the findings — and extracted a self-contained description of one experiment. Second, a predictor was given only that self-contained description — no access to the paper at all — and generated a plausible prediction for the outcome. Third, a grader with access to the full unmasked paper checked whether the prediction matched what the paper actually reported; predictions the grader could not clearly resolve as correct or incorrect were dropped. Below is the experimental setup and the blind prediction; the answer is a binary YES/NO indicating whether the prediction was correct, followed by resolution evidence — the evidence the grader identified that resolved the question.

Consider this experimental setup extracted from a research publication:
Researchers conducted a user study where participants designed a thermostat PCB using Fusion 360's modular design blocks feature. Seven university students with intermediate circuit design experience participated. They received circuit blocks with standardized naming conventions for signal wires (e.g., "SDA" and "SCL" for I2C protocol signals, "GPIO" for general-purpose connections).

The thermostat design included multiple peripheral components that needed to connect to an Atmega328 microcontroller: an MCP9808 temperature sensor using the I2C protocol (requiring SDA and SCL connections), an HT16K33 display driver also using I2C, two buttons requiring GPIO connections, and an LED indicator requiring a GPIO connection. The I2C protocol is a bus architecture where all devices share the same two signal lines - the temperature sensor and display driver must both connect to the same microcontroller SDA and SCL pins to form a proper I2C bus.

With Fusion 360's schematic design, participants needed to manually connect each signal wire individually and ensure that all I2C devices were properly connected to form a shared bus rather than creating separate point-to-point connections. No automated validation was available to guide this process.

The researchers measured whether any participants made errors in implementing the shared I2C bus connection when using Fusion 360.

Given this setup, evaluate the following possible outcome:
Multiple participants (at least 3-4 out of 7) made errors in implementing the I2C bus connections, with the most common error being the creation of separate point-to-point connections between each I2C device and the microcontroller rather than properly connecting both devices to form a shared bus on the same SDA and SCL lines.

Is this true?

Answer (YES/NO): NO